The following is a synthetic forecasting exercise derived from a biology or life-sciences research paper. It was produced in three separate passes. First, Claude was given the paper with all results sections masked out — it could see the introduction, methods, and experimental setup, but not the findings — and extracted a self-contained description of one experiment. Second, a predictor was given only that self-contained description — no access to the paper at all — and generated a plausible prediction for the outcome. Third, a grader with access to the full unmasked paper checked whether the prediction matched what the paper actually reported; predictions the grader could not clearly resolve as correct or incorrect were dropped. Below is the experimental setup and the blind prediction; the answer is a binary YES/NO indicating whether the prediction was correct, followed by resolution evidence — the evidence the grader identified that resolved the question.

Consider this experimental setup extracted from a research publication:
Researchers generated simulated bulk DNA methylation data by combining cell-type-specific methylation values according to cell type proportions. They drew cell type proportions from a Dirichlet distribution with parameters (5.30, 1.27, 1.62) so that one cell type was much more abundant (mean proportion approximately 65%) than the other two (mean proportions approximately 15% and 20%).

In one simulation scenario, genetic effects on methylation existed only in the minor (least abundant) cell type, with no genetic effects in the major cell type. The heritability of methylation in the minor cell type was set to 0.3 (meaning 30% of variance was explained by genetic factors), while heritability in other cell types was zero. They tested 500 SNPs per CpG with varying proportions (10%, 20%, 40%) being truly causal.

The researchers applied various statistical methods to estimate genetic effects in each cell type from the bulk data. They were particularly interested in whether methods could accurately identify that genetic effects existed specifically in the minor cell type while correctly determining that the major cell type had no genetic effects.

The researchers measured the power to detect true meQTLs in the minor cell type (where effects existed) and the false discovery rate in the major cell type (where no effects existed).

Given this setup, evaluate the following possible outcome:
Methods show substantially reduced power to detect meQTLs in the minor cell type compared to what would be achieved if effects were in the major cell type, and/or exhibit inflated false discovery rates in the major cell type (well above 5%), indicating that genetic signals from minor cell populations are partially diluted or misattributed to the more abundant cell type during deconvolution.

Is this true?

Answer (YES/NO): YES